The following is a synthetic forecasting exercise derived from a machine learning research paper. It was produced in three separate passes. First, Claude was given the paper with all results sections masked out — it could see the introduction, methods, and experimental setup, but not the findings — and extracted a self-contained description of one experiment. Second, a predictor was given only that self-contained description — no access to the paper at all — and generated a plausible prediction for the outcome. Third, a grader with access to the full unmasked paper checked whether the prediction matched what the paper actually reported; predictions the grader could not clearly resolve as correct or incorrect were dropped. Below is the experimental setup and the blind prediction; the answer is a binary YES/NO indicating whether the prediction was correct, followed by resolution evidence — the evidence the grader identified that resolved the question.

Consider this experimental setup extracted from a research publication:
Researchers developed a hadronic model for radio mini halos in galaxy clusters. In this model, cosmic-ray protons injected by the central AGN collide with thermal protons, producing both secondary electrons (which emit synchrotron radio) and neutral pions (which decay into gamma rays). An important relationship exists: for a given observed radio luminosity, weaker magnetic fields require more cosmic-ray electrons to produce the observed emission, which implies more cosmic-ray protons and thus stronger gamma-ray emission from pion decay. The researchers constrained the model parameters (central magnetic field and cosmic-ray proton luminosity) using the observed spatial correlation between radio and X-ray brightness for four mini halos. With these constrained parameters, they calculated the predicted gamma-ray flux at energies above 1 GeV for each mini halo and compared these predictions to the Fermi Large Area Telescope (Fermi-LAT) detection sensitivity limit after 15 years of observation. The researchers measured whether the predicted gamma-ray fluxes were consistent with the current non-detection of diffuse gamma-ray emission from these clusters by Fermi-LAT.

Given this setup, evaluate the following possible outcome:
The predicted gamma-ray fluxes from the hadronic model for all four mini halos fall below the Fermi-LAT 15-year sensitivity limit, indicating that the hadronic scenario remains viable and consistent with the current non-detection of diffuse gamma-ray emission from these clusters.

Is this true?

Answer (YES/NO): YES